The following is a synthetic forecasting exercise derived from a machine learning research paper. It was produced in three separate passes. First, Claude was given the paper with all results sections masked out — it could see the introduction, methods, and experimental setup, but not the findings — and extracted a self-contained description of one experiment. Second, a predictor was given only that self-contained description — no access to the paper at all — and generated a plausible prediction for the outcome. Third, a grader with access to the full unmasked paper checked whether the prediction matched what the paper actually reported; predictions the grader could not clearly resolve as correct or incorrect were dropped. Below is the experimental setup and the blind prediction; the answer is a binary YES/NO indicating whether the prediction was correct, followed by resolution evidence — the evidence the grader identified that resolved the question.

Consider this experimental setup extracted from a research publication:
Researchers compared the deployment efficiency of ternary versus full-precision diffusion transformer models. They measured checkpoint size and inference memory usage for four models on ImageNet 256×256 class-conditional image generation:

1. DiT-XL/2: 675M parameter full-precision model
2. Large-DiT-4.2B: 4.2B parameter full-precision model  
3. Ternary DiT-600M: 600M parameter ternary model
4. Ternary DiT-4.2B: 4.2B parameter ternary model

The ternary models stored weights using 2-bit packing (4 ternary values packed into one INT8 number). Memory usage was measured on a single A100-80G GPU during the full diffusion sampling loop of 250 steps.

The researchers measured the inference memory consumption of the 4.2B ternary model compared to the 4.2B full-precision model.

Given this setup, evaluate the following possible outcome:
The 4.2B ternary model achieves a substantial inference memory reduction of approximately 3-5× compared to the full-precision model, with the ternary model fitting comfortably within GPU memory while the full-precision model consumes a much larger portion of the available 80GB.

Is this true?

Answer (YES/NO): NO